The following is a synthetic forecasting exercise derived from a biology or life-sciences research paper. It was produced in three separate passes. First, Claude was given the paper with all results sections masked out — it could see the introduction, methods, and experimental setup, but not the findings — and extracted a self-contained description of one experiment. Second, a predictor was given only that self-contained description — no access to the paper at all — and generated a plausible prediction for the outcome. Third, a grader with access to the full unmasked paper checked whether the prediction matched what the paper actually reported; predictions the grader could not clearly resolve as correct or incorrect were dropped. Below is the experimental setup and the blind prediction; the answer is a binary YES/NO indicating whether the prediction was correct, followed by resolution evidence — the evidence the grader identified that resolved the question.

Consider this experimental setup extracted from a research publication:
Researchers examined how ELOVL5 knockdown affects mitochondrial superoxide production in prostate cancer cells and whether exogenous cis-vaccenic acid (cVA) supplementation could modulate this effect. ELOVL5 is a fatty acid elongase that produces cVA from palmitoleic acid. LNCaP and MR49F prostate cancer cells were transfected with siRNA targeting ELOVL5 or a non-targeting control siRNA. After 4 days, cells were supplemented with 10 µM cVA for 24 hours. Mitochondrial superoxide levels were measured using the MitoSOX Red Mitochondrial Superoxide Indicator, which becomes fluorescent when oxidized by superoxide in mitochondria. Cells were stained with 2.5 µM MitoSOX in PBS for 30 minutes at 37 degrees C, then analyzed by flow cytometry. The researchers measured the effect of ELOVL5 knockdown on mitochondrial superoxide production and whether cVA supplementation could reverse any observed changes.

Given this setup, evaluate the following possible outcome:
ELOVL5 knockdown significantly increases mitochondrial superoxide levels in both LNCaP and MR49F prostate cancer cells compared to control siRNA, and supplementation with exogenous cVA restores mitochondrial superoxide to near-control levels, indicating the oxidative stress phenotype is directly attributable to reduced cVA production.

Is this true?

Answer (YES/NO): NO